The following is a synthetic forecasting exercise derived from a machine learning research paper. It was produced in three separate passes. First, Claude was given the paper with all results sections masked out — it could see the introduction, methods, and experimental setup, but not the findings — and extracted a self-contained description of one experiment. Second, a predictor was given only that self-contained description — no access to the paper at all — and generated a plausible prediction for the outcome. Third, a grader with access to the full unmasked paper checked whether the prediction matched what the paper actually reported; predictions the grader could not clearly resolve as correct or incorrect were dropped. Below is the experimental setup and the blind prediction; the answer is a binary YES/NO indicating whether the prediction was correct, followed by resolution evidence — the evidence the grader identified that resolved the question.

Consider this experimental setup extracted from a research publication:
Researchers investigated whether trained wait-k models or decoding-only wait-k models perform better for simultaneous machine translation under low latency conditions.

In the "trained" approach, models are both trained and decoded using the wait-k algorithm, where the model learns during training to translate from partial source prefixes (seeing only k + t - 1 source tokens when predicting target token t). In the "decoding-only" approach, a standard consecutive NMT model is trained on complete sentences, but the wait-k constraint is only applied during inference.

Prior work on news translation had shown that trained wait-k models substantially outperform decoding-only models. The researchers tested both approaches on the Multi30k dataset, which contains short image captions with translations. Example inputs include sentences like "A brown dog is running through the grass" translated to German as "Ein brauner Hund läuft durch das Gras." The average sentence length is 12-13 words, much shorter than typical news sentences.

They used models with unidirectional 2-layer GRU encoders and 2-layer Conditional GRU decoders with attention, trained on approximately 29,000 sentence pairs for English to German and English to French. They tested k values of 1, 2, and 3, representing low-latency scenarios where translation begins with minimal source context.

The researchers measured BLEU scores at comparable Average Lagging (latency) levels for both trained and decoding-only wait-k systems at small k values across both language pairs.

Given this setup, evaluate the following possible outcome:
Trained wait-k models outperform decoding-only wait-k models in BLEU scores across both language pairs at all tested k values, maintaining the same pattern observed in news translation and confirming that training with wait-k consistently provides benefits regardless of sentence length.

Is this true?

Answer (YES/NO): NO